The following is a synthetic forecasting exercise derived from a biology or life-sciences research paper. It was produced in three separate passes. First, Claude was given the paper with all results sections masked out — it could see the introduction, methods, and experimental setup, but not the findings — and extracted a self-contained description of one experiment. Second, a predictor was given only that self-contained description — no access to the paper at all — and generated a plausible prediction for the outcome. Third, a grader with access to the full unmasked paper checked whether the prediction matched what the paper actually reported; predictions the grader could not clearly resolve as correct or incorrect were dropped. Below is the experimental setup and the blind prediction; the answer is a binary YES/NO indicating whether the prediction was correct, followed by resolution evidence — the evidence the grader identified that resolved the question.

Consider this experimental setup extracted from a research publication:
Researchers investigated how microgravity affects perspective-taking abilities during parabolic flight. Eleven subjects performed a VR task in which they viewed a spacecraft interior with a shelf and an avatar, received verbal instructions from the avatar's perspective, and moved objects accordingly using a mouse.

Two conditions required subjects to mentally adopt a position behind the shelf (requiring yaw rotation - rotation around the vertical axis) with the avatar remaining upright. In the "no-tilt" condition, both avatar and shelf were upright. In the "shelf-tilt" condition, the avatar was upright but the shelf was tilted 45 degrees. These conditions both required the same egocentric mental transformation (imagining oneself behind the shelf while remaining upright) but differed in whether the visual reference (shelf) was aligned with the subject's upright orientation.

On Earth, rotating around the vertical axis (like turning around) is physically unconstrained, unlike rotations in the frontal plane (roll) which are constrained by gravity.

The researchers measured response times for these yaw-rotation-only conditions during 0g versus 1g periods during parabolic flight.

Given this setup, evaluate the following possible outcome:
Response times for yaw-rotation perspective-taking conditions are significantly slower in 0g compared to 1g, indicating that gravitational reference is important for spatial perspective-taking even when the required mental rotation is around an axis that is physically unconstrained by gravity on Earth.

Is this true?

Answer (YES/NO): NO